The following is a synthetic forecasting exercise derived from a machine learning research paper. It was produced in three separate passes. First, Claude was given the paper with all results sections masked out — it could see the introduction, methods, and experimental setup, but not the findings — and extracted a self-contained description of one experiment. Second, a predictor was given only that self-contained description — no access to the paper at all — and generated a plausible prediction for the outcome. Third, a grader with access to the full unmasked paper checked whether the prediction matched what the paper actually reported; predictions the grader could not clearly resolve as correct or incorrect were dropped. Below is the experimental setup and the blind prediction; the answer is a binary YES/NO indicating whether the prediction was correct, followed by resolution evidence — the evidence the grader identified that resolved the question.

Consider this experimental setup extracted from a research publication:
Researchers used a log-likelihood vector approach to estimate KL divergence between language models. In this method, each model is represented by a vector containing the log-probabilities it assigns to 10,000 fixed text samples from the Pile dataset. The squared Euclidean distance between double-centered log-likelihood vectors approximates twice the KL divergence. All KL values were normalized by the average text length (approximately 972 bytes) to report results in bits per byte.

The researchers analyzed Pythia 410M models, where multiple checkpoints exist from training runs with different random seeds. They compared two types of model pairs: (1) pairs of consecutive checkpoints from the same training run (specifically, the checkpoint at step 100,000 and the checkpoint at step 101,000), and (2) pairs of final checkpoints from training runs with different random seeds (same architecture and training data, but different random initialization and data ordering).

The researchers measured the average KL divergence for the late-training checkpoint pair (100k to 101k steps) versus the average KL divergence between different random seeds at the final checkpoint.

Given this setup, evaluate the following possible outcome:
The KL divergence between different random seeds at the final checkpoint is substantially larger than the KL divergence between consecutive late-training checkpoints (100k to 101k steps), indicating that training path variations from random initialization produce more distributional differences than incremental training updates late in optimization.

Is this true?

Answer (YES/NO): YES